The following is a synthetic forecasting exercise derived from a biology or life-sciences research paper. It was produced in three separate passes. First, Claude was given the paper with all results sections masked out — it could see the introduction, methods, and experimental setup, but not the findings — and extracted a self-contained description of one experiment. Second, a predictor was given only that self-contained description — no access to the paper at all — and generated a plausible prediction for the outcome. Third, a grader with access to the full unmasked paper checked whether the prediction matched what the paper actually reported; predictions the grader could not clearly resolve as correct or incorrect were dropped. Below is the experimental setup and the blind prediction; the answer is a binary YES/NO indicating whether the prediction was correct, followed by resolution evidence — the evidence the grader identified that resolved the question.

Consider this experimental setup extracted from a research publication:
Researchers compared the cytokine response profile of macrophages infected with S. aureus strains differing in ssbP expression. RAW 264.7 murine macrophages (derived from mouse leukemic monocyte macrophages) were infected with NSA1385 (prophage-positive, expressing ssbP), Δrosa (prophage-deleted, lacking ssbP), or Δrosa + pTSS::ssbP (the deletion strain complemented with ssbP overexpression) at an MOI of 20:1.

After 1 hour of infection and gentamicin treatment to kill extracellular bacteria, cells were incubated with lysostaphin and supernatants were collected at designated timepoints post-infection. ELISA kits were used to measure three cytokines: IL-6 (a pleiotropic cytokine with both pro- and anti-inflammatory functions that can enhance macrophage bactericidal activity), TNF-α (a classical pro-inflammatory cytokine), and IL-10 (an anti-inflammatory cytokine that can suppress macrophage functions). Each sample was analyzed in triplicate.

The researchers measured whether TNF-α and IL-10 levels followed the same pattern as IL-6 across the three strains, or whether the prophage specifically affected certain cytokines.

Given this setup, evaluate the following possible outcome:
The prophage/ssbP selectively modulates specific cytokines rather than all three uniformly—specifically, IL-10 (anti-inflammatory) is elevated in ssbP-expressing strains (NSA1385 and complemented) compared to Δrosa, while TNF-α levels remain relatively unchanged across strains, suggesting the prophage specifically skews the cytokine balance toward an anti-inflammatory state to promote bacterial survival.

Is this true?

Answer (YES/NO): NO